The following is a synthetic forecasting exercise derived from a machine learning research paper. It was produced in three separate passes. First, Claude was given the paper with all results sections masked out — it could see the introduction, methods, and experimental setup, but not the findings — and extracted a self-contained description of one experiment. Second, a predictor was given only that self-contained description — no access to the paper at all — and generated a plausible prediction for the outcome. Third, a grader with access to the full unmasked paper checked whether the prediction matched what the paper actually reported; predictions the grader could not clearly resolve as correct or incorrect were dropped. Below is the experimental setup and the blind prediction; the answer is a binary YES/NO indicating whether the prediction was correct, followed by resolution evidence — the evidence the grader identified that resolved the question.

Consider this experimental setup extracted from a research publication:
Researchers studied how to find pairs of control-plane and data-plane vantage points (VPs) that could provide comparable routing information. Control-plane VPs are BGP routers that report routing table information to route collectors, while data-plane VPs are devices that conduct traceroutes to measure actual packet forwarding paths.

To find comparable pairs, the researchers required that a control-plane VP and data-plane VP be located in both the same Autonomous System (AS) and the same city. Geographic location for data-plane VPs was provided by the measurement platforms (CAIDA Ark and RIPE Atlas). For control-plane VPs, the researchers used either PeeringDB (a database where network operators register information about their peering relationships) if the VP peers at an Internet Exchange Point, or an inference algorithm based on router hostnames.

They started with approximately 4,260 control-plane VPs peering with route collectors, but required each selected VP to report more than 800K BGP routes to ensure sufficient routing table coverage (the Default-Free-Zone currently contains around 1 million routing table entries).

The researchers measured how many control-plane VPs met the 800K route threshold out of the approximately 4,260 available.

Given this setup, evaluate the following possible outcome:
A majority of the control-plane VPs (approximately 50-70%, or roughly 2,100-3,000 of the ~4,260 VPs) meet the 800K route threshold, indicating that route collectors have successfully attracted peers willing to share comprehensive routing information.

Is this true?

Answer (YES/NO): NO